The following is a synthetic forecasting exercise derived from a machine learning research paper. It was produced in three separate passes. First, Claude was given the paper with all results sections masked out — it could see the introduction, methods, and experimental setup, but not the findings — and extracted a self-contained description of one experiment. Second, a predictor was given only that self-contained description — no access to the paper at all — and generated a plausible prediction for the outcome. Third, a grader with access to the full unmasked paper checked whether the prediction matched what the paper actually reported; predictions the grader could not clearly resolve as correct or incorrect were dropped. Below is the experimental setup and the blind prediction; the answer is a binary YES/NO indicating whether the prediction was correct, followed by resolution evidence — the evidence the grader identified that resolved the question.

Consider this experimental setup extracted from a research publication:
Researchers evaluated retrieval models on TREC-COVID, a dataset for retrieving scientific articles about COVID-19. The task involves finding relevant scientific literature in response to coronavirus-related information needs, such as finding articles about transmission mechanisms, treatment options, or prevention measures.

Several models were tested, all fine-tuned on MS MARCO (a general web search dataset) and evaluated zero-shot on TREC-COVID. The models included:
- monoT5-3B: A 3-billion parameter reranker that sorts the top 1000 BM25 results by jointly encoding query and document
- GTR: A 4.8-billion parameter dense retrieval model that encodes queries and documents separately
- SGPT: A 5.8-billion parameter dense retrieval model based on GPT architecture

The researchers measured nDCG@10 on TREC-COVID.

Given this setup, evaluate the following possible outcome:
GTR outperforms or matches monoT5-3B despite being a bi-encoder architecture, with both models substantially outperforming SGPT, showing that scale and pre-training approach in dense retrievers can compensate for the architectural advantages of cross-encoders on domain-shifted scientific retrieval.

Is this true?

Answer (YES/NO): NO